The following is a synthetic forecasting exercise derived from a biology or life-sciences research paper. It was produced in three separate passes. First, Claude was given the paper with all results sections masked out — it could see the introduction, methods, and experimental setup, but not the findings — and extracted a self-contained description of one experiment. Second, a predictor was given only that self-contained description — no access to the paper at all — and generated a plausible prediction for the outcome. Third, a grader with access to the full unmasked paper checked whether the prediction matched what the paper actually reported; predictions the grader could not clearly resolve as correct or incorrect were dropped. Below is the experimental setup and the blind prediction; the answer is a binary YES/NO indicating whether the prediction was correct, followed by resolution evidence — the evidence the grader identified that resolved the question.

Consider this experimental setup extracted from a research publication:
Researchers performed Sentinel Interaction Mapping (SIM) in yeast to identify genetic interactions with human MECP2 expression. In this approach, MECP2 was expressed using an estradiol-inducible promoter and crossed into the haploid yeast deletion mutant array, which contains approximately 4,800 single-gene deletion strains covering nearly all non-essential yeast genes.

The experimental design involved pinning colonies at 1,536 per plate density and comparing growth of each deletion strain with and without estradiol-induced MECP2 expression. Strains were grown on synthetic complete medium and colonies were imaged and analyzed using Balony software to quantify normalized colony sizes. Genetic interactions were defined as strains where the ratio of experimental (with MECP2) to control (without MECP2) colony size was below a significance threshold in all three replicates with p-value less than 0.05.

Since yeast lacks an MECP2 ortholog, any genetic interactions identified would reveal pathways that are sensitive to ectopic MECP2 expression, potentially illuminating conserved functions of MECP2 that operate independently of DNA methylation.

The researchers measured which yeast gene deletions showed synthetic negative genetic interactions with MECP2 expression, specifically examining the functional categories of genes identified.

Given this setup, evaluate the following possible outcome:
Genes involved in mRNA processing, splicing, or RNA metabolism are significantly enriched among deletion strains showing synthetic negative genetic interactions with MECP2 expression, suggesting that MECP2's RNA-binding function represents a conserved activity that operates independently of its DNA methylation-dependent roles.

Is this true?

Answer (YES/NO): NO